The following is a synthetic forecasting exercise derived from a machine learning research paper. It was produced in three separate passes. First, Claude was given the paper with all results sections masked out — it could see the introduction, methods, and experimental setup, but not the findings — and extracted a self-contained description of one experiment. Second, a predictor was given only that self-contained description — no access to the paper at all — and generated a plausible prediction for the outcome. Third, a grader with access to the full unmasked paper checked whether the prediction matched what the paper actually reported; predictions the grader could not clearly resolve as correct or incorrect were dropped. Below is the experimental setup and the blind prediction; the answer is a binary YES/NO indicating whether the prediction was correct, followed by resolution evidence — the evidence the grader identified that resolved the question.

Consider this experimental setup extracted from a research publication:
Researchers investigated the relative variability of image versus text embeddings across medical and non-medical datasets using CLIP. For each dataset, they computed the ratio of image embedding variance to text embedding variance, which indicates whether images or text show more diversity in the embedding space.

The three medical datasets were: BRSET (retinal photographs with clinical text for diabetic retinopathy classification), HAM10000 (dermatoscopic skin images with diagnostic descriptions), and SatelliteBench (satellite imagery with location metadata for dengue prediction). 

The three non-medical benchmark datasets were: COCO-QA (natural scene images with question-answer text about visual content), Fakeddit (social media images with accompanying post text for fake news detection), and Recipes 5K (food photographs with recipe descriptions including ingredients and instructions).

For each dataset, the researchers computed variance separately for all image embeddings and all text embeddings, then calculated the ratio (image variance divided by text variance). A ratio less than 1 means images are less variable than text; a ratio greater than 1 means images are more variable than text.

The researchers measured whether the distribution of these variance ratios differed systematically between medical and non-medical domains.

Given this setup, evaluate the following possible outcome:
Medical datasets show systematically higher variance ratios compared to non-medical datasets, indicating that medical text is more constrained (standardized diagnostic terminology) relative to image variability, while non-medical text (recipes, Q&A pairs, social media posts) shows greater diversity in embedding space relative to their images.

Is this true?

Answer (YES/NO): NO